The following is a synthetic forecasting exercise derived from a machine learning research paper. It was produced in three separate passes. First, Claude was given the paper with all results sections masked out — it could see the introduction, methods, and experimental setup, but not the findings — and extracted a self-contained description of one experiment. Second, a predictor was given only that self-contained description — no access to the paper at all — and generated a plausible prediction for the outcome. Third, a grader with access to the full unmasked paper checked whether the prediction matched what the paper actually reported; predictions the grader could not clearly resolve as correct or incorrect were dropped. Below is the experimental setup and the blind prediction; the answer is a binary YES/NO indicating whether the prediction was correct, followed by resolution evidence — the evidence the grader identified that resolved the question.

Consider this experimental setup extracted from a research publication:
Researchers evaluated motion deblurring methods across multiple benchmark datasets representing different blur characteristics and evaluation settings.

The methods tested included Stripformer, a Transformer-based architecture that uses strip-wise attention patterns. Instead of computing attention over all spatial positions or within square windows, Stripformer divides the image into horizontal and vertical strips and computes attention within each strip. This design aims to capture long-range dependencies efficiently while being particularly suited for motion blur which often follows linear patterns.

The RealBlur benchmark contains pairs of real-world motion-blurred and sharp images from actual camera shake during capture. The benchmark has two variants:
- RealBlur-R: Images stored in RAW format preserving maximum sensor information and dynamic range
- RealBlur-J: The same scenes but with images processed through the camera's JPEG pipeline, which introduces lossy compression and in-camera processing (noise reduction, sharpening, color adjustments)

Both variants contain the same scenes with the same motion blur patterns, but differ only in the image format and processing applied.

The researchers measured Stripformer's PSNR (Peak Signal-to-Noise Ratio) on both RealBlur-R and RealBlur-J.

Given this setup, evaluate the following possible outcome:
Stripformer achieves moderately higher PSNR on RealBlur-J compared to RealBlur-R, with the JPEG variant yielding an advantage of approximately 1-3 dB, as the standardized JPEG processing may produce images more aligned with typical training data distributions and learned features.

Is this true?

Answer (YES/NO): NO